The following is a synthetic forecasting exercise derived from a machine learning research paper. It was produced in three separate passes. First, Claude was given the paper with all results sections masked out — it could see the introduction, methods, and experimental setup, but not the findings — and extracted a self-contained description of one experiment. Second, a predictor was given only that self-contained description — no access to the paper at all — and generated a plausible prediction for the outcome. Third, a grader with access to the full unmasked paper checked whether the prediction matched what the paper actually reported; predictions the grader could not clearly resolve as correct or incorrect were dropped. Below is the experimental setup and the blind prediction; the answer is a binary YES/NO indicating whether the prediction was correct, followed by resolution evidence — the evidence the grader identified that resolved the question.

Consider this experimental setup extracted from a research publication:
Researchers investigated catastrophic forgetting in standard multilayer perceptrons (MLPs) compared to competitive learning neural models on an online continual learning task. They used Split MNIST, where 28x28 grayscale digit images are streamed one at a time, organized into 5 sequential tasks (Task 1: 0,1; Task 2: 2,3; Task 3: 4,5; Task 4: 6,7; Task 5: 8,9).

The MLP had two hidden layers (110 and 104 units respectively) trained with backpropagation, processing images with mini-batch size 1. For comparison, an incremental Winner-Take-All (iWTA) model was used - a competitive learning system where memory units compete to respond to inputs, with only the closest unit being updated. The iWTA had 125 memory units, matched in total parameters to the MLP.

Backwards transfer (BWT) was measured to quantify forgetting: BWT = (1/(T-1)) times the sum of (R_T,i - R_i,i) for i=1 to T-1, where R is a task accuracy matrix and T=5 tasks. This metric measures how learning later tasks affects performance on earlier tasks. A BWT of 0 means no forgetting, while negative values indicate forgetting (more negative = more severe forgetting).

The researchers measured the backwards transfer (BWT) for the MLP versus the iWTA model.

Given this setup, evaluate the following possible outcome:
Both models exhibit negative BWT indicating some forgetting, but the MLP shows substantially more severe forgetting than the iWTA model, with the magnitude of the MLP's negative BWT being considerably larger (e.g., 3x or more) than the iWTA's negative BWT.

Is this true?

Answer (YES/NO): YES